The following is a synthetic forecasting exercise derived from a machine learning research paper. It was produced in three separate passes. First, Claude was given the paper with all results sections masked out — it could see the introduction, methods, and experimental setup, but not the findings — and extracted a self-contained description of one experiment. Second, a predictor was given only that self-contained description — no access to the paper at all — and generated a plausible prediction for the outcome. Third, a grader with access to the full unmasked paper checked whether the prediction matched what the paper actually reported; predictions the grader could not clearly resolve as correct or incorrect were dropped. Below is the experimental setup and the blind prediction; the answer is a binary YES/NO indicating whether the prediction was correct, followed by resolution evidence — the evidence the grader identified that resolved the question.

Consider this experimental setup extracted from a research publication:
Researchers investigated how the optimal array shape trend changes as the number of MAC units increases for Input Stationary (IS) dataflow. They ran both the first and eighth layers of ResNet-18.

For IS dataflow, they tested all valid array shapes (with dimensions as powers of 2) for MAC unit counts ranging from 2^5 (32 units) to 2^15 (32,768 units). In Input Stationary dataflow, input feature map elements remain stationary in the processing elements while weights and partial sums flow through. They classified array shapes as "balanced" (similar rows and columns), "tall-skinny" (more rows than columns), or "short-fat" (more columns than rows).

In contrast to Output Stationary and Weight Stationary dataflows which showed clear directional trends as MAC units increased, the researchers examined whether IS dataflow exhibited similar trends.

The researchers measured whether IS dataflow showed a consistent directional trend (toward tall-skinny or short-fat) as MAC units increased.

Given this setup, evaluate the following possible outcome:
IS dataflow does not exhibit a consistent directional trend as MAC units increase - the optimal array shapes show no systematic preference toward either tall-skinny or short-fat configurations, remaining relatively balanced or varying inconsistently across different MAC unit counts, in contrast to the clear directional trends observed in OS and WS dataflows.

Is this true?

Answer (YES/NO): YES